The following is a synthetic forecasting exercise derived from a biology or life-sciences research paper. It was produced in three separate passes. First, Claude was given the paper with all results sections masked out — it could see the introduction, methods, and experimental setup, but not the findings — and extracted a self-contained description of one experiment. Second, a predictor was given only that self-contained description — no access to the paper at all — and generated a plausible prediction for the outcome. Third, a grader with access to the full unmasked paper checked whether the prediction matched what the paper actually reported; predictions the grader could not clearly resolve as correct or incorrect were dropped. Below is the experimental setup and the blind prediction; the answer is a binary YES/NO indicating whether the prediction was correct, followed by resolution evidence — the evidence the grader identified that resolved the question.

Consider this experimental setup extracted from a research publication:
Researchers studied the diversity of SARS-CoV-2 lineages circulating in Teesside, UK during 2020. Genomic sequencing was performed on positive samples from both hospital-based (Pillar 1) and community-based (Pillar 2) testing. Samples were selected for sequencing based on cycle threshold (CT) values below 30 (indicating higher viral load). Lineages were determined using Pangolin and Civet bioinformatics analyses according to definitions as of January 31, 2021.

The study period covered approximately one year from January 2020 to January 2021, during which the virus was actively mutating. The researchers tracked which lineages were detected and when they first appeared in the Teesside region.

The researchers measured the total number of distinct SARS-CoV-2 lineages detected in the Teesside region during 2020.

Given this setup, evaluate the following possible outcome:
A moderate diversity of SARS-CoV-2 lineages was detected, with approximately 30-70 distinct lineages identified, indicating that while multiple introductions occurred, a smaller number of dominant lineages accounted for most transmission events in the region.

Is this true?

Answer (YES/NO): NO